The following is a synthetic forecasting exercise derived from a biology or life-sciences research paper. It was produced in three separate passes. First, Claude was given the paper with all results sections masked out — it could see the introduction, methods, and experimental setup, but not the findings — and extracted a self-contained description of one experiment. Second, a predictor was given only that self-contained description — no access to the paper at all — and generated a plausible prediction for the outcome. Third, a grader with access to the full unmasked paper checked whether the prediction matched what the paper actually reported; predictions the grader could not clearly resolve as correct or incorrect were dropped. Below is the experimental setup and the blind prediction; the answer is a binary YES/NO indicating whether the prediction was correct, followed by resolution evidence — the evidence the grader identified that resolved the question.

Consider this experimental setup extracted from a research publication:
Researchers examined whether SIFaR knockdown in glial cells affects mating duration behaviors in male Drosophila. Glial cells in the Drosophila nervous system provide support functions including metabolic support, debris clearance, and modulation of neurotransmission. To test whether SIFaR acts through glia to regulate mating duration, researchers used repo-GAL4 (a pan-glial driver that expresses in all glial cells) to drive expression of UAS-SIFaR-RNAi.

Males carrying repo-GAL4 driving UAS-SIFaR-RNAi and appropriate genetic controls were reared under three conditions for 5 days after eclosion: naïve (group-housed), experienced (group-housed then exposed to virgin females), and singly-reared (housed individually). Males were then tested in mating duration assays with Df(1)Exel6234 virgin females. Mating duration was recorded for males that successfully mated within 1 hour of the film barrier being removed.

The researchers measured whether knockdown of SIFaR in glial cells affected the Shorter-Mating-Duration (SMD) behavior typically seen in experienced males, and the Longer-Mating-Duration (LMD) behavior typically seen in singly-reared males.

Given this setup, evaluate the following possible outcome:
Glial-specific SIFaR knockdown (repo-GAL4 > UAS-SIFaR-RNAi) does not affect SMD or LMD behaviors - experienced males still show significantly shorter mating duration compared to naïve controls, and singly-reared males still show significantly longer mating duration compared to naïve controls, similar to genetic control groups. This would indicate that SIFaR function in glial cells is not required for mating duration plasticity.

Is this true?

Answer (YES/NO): YES